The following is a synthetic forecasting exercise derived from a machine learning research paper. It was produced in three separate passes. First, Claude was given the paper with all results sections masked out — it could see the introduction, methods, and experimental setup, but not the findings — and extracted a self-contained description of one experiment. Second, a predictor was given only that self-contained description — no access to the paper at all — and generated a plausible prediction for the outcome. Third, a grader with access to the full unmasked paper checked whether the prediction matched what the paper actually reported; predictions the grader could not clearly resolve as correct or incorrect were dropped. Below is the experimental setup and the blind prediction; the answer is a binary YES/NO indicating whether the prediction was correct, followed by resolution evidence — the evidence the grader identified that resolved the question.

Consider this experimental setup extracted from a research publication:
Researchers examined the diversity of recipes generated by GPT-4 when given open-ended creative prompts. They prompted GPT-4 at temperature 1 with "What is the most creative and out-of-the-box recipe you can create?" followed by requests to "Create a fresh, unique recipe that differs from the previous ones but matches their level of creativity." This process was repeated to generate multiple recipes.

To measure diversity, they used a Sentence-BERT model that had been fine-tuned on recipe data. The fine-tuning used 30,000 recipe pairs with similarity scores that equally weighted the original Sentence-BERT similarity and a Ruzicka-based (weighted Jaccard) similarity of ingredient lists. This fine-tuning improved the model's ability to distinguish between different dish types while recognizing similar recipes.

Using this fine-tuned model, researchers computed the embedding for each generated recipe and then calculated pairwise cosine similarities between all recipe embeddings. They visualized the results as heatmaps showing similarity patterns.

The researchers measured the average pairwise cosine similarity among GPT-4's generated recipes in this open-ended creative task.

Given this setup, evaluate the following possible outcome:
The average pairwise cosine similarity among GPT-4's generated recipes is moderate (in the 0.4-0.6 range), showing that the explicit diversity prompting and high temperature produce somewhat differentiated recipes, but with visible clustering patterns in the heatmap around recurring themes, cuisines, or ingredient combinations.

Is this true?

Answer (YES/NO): NO